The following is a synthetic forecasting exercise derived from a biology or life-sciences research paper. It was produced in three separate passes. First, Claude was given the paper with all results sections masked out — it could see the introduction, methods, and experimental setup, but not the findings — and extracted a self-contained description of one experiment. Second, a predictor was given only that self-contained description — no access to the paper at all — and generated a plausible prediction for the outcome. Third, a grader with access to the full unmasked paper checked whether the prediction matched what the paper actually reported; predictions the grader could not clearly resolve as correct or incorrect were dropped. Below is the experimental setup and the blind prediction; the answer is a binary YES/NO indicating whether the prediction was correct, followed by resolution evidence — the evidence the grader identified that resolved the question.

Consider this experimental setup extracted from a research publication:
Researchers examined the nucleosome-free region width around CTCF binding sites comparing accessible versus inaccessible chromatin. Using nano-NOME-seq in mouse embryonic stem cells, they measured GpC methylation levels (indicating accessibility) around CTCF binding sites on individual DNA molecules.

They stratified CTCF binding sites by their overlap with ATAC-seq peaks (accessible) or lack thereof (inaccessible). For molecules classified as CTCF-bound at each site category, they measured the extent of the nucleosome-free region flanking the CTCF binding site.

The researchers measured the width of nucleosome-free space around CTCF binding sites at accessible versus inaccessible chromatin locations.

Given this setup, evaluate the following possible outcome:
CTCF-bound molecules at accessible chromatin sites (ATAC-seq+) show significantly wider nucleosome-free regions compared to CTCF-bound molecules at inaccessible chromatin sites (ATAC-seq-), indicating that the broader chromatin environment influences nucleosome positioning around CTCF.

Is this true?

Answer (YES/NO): YES